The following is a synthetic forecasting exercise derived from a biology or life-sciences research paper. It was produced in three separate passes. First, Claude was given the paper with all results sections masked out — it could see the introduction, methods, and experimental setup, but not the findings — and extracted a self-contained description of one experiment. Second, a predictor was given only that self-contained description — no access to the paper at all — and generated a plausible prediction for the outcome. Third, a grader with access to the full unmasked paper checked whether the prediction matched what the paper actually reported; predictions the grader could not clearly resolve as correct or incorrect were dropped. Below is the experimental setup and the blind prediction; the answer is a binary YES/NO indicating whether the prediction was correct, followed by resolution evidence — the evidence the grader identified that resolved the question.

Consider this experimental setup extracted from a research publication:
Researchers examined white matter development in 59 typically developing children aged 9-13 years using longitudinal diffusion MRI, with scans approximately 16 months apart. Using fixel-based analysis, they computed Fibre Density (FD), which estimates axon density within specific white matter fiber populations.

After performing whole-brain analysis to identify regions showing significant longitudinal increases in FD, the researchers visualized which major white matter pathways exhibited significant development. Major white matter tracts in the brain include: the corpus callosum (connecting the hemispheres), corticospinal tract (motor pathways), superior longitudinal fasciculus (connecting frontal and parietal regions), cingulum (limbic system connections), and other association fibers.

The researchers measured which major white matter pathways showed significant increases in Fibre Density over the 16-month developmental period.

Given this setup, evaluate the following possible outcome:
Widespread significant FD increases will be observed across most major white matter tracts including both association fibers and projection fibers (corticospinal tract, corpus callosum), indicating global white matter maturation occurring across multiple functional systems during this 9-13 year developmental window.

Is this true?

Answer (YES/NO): NO